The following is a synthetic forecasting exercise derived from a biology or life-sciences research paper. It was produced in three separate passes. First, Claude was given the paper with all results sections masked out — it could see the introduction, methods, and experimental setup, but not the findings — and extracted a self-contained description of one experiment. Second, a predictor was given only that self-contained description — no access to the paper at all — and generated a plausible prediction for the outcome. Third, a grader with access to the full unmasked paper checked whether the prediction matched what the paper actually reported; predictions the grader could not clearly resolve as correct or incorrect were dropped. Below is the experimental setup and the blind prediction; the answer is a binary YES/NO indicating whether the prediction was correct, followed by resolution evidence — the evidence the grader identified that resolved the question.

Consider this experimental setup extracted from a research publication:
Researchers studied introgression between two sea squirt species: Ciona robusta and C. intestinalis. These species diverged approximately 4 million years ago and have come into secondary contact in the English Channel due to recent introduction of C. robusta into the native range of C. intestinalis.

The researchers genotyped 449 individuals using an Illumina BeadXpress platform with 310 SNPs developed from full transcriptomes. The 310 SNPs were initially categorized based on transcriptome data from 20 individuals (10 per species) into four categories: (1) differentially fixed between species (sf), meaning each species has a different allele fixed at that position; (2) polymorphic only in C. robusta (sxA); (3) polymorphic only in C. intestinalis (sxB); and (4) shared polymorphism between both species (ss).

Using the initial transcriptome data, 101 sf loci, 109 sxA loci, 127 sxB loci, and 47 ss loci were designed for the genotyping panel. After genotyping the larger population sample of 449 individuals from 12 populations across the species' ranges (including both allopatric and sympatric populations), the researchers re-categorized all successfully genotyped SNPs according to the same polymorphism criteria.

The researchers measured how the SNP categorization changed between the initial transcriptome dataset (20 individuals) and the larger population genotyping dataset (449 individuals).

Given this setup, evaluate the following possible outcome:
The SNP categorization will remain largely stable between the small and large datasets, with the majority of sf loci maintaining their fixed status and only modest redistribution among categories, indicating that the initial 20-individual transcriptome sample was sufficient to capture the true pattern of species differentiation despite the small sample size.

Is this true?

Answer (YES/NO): NO